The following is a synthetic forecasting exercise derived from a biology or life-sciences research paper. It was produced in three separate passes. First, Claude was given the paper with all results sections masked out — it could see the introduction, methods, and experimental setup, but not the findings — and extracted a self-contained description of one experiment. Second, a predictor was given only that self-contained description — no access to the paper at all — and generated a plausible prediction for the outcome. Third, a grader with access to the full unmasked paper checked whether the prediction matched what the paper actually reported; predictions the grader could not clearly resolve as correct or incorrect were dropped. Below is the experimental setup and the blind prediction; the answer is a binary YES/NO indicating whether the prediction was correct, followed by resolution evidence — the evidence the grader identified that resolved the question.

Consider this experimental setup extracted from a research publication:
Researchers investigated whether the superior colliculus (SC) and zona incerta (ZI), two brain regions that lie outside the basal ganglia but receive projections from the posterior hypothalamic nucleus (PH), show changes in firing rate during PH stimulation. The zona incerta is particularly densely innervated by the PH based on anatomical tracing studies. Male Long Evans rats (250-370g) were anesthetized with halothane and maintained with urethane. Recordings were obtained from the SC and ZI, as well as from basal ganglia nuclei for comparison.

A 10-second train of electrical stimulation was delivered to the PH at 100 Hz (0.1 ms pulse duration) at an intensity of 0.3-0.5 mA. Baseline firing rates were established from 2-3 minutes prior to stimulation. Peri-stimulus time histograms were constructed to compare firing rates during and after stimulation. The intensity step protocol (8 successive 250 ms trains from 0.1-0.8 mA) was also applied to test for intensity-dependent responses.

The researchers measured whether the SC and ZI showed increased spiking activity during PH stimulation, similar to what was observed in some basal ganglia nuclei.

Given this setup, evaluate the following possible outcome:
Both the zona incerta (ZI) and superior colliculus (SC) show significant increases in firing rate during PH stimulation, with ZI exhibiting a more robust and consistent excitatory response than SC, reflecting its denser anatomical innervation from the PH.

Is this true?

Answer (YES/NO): NO